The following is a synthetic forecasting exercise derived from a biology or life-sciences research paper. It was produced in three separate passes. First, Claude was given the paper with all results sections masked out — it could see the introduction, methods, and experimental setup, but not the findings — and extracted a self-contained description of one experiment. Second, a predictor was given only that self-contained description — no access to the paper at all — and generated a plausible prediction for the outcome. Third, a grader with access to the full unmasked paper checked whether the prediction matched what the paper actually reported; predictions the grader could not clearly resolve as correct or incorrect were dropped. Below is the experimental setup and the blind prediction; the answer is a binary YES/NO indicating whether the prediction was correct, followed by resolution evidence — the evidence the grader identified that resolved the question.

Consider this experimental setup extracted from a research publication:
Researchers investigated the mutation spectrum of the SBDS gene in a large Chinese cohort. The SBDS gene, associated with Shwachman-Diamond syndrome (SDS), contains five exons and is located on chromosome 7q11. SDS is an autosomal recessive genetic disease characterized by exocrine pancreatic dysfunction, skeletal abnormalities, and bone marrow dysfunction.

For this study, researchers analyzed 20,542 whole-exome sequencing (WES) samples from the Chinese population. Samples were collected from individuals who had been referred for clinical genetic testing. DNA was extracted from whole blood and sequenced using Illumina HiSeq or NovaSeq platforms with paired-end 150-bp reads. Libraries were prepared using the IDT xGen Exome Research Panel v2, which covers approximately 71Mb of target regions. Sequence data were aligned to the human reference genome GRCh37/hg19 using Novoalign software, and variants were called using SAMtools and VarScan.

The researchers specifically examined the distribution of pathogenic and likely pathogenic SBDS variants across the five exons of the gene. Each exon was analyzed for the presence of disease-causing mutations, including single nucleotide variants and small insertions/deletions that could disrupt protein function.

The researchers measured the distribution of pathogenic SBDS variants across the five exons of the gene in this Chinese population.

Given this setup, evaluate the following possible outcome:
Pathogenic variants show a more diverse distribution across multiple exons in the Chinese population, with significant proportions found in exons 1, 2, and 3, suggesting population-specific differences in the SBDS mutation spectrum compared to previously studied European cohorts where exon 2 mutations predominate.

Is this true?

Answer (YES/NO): NO